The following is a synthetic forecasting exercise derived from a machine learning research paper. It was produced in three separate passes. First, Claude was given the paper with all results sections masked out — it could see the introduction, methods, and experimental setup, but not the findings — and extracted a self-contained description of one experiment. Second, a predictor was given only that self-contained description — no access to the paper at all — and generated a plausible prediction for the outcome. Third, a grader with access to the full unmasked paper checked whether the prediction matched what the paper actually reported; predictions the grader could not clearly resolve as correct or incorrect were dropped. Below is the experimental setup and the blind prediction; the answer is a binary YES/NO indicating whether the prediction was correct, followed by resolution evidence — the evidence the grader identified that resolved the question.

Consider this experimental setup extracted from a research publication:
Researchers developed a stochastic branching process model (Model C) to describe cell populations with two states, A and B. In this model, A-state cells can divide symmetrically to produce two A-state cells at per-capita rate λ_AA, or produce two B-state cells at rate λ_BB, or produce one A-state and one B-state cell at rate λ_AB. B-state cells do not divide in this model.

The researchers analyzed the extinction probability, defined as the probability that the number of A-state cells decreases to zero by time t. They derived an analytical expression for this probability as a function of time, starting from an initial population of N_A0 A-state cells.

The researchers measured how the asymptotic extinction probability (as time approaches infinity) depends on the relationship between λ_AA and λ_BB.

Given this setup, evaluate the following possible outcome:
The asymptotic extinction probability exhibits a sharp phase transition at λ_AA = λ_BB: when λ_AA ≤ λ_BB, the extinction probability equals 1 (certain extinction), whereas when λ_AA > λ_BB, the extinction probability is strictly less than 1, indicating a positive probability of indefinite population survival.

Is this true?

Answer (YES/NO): YES